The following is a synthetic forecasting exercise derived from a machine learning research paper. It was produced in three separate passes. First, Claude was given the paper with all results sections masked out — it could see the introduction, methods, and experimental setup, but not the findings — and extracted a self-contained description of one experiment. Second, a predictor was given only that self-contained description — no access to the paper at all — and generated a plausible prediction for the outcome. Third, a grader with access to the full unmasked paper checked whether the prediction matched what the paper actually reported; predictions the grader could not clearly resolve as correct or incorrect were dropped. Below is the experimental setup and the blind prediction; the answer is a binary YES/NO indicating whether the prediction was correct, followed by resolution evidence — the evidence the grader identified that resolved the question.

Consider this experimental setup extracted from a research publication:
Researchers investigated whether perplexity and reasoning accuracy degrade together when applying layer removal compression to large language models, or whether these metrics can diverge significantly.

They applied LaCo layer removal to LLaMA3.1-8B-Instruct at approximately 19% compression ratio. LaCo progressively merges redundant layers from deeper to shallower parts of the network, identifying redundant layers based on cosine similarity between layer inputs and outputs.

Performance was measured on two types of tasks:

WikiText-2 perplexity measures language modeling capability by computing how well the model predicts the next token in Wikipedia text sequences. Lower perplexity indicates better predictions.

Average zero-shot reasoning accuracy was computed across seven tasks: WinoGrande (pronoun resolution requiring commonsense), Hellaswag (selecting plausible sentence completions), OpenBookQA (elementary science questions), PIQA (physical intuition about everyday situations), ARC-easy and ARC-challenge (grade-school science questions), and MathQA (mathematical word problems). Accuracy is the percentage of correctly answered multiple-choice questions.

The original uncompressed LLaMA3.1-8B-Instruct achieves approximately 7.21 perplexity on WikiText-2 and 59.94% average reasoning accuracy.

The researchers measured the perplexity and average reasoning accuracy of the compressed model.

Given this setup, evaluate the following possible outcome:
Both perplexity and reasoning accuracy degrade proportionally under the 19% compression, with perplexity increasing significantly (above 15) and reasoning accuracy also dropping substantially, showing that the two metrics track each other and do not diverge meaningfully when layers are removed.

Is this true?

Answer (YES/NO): NO